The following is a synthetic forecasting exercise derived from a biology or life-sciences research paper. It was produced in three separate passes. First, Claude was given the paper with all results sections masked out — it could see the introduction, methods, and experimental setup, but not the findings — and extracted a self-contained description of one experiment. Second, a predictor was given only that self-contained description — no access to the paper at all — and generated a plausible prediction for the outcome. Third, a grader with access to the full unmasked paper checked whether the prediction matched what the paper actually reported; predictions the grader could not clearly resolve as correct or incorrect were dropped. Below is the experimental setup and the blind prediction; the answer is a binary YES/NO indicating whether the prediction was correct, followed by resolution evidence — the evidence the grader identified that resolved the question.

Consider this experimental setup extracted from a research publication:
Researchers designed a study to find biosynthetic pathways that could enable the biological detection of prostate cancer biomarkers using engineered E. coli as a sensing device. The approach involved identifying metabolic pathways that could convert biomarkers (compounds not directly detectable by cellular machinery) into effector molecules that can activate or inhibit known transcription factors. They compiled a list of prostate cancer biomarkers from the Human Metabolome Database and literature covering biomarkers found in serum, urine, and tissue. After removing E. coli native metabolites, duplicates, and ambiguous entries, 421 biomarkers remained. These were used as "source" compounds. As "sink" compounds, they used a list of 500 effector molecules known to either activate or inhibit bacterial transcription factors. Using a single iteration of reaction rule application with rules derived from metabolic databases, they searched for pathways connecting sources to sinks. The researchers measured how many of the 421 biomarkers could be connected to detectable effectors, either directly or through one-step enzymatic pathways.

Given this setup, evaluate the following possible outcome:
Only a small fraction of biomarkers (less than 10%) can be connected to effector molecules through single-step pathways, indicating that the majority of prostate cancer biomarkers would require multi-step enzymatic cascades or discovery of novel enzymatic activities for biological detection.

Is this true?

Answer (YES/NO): NO